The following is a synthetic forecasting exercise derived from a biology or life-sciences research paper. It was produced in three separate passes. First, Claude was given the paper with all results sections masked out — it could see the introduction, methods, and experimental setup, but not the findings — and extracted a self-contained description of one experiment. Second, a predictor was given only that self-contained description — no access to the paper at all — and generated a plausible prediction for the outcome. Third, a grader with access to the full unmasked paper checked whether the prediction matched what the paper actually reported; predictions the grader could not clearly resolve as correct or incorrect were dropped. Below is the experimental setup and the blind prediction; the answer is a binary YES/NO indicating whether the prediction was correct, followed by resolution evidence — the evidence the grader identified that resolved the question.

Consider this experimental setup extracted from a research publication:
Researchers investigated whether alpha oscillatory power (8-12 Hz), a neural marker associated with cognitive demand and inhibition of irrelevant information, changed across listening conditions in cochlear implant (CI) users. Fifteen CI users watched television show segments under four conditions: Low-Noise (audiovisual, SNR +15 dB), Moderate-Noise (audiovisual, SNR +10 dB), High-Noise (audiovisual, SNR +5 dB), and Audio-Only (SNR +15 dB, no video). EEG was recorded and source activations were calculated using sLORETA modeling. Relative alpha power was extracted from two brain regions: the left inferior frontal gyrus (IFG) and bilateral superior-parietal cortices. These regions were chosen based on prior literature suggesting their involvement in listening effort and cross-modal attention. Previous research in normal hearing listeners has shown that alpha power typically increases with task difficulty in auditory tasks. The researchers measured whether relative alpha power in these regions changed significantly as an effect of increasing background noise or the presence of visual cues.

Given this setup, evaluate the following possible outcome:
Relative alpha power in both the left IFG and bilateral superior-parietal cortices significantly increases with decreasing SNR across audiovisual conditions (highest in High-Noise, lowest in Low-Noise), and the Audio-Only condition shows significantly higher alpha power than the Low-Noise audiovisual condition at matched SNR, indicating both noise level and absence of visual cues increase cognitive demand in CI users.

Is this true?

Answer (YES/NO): NO